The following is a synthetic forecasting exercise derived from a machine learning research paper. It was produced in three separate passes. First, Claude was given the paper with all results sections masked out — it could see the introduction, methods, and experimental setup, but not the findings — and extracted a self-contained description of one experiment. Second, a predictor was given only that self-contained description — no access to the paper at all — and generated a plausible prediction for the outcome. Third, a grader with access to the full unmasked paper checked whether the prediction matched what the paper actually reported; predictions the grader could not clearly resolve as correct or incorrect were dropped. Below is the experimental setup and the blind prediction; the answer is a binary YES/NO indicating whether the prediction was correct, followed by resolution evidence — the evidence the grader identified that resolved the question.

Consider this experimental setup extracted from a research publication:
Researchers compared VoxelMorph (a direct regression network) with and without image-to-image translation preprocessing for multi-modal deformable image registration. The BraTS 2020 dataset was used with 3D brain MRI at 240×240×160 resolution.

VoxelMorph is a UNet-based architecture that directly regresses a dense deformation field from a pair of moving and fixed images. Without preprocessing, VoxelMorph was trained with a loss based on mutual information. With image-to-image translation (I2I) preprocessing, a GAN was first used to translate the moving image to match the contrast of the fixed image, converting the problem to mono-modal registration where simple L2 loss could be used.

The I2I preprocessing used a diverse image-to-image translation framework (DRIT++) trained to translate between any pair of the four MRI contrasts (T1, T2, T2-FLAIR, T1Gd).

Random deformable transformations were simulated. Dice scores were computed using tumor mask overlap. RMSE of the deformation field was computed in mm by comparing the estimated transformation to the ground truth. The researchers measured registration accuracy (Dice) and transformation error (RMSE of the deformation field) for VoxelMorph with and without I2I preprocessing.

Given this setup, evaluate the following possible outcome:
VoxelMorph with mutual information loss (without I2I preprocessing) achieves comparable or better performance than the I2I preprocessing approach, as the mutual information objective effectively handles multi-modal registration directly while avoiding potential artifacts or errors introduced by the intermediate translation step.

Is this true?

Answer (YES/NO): NO